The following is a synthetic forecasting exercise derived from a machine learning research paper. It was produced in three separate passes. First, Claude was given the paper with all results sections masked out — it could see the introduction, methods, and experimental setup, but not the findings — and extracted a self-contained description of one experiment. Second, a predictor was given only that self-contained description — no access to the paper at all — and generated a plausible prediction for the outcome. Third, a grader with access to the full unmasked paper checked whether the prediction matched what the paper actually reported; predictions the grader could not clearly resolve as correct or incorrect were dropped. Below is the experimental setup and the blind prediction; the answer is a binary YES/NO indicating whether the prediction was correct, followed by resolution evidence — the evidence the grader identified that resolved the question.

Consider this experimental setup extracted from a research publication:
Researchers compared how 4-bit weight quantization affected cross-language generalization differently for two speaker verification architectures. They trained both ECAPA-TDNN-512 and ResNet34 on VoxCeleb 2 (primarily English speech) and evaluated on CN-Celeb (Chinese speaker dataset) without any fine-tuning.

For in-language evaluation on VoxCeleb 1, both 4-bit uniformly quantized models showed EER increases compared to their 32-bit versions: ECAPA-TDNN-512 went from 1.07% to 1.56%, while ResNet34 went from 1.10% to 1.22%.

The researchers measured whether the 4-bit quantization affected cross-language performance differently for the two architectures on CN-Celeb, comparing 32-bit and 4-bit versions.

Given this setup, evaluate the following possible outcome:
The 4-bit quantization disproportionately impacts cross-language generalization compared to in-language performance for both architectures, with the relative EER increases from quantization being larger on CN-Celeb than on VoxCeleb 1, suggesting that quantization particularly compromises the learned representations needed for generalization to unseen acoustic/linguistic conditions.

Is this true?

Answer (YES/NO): NO